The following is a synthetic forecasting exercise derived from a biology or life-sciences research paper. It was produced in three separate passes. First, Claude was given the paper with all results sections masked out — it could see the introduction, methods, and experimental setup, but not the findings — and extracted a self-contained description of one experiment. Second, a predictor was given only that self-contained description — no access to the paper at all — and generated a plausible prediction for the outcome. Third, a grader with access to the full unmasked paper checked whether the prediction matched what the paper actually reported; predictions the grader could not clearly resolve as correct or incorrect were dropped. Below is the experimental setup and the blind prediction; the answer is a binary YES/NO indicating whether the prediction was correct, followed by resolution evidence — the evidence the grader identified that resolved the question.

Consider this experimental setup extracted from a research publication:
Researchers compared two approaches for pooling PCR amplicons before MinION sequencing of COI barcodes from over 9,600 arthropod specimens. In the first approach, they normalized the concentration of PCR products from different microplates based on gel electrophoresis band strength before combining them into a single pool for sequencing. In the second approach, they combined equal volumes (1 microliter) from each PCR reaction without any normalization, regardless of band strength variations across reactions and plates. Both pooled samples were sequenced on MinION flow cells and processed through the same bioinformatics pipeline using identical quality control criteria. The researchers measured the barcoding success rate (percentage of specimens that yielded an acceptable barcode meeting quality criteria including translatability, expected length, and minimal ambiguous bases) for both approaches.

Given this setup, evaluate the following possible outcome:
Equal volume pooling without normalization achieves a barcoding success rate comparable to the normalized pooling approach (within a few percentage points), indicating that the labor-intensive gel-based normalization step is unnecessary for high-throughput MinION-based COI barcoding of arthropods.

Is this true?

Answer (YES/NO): YES